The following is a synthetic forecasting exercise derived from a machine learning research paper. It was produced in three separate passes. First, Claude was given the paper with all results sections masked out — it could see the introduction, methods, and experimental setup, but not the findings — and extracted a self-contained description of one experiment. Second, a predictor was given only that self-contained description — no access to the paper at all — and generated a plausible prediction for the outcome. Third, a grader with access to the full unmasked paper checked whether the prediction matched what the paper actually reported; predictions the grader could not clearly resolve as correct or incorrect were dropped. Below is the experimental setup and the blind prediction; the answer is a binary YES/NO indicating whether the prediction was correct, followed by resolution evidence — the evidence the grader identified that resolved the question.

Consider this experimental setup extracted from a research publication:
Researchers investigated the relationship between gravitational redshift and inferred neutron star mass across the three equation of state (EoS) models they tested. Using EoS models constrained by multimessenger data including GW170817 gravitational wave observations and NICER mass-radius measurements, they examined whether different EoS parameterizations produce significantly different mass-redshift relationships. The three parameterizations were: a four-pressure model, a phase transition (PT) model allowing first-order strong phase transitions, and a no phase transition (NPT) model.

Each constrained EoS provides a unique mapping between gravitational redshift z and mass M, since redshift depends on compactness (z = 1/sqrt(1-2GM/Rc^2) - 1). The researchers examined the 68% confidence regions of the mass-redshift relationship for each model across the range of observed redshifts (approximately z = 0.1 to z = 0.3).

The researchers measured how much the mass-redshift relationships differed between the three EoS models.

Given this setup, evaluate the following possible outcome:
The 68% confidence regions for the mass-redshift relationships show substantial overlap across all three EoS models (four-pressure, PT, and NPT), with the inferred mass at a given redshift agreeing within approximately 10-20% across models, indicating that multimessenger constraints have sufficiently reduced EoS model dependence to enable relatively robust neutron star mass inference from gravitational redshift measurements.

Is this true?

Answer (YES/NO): YES